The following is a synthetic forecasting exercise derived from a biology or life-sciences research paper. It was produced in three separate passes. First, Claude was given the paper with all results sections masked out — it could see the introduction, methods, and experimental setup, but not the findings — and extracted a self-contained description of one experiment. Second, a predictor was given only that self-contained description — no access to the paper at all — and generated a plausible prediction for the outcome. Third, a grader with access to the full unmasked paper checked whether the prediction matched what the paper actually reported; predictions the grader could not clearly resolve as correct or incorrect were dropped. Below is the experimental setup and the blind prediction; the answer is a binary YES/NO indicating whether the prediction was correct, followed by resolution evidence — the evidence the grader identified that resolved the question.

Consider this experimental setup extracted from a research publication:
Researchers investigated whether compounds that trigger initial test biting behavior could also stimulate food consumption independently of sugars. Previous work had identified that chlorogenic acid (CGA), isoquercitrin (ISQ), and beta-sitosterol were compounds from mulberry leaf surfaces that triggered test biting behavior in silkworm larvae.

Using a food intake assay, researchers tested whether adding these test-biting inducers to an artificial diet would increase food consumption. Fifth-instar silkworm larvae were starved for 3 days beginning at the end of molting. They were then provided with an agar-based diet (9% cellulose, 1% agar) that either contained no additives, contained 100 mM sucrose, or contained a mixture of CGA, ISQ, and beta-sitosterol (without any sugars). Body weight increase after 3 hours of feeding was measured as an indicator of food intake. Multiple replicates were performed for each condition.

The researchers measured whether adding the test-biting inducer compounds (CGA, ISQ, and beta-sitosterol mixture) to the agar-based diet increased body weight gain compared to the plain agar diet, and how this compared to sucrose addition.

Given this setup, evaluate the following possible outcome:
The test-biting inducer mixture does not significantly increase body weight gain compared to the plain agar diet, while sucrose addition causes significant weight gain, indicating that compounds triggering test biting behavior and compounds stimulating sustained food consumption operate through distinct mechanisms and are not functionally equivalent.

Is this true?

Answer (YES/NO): YES